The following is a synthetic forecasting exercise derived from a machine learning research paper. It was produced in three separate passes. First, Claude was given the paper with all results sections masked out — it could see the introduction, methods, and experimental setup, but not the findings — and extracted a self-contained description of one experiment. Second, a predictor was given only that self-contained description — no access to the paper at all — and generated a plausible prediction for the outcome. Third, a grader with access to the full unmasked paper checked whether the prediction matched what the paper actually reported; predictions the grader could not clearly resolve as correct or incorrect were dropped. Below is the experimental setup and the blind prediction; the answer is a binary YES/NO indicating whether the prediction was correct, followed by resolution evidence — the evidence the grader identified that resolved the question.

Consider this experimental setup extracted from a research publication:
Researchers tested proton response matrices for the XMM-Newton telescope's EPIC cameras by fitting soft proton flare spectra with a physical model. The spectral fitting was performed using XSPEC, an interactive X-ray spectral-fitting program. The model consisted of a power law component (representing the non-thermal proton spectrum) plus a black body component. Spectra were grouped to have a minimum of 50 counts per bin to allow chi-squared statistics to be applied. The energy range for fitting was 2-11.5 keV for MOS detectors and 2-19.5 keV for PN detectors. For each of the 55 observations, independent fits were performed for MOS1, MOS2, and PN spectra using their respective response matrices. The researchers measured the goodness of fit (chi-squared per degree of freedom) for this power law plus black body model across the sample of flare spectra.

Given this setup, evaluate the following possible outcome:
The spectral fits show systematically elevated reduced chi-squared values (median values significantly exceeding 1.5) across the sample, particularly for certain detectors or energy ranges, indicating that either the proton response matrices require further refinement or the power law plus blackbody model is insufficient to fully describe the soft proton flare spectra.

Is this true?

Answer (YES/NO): NO